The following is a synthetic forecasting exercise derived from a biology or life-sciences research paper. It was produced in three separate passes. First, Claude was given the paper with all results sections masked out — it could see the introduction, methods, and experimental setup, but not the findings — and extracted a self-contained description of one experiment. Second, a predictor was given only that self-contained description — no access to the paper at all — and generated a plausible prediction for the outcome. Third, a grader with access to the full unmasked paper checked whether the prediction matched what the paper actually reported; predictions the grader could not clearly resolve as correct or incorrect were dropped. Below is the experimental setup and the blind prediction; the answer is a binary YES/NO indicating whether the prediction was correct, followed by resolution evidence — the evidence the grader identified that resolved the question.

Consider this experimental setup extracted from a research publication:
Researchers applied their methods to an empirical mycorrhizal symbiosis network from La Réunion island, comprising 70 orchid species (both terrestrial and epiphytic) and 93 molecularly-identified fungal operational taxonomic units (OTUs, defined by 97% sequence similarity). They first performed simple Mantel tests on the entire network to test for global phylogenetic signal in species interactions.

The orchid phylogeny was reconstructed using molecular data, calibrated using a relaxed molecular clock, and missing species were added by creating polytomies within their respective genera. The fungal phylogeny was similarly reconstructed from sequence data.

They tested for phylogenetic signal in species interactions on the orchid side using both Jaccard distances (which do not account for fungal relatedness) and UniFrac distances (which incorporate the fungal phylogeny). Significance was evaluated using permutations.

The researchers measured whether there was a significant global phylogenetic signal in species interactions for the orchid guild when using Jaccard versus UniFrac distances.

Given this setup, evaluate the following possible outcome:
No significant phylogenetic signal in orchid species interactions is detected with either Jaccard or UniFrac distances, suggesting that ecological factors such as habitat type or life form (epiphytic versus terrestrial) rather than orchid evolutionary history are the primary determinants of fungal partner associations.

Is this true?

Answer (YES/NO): NO